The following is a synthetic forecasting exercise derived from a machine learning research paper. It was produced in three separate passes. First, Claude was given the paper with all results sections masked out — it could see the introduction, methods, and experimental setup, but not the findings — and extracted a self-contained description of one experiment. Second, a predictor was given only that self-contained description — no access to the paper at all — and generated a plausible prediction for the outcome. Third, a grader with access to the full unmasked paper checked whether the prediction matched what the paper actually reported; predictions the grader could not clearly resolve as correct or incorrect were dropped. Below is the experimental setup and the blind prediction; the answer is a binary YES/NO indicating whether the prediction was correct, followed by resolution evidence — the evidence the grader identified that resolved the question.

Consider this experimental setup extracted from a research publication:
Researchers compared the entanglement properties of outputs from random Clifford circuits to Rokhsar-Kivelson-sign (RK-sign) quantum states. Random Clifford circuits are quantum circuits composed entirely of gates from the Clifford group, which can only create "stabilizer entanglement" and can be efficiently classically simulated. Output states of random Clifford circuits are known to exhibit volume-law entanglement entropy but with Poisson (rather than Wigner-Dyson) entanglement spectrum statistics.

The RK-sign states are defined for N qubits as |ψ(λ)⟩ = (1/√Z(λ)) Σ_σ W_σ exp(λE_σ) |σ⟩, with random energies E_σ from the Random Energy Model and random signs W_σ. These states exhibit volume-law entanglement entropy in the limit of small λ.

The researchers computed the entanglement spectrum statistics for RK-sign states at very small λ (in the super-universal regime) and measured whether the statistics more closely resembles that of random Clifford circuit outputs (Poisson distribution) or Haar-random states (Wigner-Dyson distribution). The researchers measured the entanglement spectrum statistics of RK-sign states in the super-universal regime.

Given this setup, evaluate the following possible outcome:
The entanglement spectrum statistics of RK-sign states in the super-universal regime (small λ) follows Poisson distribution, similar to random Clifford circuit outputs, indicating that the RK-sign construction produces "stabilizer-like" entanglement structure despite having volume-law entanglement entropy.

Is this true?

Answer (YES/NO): NO